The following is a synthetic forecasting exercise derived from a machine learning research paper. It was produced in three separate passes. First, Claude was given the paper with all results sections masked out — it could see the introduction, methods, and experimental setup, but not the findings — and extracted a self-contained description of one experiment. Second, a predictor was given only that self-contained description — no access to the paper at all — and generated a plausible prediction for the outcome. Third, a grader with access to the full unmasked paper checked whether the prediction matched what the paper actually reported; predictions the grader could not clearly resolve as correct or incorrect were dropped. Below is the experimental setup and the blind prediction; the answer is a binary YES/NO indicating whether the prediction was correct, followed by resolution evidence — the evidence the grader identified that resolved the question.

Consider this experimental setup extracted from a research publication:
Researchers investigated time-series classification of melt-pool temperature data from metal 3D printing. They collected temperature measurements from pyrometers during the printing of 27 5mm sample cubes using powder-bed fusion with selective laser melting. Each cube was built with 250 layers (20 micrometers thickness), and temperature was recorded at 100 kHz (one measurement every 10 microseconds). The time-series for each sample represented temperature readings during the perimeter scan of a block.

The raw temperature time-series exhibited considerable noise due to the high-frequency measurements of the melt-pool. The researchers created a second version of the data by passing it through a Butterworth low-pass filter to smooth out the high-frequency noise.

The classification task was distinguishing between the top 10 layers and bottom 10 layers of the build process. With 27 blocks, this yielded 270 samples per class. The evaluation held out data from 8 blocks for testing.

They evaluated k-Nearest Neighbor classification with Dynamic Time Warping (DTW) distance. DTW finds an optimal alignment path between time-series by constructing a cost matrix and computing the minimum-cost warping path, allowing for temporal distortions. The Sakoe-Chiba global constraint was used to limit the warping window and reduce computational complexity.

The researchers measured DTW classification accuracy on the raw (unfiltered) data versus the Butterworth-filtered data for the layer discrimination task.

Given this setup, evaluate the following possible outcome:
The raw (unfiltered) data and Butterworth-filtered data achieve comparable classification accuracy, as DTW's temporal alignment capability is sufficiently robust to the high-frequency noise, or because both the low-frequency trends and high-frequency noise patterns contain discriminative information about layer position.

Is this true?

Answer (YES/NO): YES